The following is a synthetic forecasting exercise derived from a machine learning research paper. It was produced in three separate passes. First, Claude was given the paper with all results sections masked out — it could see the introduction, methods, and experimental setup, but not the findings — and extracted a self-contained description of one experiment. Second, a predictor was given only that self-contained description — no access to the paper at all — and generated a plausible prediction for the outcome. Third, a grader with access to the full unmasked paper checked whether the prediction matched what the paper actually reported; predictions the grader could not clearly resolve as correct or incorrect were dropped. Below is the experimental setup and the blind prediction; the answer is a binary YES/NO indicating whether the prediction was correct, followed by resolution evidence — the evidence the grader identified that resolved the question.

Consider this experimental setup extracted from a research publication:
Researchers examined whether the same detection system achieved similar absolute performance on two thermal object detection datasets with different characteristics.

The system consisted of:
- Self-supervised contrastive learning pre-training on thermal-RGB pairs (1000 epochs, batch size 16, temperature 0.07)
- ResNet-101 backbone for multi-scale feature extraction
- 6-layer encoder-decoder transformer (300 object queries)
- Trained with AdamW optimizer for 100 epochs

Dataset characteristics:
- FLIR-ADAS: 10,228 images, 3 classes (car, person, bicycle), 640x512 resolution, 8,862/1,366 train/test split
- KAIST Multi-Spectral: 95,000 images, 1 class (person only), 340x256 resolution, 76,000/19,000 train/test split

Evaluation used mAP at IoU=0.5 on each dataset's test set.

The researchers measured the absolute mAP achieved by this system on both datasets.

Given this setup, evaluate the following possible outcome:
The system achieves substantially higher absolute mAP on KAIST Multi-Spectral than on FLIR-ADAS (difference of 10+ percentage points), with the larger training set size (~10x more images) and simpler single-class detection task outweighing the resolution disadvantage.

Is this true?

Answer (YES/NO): NO